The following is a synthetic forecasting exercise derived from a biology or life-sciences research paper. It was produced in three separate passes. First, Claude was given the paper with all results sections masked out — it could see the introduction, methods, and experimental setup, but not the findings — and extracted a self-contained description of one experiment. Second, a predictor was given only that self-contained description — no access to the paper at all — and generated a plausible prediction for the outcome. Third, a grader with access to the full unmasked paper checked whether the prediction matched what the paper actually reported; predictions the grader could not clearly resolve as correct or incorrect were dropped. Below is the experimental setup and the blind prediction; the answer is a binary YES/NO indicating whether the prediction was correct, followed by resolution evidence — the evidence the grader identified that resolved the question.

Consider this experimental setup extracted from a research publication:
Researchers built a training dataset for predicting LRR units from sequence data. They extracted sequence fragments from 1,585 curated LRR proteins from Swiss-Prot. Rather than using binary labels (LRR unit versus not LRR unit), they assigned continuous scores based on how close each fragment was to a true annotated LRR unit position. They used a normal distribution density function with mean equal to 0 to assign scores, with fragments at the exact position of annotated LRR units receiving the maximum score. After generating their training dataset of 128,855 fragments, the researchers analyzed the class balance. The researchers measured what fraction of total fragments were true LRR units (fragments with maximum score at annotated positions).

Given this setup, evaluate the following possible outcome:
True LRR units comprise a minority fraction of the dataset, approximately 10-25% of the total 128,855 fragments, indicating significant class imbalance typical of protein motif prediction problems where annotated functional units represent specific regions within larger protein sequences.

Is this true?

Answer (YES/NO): YES